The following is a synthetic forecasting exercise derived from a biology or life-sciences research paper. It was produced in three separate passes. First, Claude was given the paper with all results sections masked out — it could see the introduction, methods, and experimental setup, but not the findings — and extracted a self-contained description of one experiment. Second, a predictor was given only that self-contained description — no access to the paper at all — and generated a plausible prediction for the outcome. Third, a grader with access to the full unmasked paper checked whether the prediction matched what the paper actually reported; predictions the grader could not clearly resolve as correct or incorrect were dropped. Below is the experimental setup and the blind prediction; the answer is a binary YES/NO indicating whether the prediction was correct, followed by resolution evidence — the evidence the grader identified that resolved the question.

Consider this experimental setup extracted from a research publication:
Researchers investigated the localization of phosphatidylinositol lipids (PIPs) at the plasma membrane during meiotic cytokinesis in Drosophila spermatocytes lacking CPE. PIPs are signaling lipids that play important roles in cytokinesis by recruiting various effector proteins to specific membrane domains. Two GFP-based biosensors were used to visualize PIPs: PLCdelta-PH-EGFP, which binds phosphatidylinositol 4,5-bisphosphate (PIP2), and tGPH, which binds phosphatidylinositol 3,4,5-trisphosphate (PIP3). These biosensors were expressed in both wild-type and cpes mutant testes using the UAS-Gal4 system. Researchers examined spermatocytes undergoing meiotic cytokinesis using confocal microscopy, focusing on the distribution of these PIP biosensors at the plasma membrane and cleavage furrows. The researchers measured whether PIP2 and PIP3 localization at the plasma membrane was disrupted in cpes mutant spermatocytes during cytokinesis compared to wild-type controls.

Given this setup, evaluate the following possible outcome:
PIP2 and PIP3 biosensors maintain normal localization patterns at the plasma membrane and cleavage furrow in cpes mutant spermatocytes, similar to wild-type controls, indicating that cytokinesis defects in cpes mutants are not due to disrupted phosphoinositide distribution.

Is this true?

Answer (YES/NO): YES